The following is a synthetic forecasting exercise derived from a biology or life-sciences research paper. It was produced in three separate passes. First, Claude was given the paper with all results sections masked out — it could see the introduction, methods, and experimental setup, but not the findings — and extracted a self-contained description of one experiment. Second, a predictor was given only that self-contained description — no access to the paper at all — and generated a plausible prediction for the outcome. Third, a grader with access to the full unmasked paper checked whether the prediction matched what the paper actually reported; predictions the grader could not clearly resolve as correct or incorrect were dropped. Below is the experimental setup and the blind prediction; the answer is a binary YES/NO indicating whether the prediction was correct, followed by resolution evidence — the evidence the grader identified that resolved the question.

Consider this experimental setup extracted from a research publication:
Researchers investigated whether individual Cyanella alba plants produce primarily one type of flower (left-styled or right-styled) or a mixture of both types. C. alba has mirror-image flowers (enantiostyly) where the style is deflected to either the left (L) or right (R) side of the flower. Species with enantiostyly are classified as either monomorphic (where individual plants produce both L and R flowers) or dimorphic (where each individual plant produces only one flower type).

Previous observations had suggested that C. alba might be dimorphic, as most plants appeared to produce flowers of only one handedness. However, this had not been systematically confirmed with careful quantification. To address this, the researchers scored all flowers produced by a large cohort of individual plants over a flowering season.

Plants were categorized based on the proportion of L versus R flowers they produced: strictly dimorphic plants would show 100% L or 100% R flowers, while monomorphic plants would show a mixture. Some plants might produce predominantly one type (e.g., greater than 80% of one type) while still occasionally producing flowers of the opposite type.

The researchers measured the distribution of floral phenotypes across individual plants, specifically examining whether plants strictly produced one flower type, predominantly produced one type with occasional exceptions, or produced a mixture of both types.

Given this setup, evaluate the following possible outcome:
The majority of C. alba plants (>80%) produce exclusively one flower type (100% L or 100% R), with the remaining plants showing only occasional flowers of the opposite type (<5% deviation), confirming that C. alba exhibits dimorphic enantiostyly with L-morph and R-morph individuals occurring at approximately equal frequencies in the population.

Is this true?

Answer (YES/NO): NO